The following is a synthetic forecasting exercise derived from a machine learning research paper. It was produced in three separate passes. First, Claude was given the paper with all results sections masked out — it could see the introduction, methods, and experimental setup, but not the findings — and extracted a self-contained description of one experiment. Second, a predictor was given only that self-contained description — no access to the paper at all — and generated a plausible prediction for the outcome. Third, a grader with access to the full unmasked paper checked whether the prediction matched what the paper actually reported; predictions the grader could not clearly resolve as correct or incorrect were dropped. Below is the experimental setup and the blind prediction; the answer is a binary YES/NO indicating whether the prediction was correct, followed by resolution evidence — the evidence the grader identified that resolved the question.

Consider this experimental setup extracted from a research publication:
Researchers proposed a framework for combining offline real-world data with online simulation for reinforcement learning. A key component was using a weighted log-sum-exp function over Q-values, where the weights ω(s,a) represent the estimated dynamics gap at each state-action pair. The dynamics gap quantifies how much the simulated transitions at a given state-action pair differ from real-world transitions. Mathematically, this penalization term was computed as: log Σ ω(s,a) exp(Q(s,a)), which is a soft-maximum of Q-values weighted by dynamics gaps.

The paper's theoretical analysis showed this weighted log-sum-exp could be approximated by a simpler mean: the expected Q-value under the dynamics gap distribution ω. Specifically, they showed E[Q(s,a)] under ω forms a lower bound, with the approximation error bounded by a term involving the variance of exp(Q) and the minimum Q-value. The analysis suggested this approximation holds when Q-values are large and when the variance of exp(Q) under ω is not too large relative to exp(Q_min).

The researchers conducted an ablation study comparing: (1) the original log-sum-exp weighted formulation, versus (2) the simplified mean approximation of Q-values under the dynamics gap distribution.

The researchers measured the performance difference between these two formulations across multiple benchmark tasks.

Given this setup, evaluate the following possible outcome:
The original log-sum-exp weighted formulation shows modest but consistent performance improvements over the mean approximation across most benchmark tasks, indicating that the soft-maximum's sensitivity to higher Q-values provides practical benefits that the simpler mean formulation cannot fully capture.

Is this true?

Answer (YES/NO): NO